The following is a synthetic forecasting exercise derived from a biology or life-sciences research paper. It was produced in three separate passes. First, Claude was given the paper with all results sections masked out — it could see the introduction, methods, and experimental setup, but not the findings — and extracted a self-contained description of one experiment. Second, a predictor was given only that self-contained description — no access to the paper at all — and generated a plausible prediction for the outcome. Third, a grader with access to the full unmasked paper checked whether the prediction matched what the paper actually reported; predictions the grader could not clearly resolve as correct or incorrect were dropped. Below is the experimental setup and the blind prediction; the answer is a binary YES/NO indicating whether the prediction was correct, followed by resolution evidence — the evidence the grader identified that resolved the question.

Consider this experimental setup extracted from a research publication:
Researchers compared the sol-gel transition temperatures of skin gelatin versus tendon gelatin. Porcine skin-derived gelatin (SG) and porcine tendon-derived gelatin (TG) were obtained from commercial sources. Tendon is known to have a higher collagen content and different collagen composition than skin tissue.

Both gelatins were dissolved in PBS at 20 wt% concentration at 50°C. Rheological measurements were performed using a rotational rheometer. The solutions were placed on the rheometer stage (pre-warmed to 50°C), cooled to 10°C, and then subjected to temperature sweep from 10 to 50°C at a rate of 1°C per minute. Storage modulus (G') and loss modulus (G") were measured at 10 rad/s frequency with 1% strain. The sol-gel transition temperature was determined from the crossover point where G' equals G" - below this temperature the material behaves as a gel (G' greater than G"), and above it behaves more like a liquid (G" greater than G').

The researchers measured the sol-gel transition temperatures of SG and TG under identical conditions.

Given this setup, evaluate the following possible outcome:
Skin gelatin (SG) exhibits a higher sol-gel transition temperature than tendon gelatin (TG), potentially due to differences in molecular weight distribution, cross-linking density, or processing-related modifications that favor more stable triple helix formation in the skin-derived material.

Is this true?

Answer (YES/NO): NO